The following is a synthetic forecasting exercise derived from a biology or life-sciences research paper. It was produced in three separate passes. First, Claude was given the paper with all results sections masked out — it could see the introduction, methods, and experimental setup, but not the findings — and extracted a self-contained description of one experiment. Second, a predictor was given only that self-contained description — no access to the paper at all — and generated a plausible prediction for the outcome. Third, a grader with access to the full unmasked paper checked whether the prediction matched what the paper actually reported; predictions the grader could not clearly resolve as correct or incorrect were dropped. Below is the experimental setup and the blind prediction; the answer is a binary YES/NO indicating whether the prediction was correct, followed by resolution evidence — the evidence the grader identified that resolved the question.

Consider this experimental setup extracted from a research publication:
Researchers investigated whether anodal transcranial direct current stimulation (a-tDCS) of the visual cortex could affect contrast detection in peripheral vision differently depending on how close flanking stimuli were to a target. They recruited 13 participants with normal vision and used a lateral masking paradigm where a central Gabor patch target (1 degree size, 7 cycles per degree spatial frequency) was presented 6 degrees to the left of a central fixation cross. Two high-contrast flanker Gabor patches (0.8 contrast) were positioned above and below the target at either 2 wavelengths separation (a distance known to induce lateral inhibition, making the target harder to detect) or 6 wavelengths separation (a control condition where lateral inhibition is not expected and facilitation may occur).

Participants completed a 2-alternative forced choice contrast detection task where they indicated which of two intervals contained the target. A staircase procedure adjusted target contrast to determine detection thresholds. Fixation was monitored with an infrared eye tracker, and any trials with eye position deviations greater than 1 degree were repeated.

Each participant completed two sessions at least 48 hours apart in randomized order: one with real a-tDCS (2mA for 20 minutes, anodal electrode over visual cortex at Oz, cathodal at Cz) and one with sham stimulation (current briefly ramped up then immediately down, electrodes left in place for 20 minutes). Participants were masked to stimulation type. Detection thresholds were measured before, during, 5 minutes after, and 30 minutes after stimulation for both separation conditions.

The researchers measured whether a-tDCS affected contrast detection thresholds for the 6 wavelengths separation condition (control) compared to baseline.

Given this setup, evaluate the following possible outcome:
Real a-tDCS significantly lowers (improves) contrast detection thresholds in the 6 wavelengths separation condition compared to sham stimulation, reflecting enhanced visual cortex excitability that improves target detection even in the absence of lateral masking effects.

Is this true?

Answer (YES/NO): NO